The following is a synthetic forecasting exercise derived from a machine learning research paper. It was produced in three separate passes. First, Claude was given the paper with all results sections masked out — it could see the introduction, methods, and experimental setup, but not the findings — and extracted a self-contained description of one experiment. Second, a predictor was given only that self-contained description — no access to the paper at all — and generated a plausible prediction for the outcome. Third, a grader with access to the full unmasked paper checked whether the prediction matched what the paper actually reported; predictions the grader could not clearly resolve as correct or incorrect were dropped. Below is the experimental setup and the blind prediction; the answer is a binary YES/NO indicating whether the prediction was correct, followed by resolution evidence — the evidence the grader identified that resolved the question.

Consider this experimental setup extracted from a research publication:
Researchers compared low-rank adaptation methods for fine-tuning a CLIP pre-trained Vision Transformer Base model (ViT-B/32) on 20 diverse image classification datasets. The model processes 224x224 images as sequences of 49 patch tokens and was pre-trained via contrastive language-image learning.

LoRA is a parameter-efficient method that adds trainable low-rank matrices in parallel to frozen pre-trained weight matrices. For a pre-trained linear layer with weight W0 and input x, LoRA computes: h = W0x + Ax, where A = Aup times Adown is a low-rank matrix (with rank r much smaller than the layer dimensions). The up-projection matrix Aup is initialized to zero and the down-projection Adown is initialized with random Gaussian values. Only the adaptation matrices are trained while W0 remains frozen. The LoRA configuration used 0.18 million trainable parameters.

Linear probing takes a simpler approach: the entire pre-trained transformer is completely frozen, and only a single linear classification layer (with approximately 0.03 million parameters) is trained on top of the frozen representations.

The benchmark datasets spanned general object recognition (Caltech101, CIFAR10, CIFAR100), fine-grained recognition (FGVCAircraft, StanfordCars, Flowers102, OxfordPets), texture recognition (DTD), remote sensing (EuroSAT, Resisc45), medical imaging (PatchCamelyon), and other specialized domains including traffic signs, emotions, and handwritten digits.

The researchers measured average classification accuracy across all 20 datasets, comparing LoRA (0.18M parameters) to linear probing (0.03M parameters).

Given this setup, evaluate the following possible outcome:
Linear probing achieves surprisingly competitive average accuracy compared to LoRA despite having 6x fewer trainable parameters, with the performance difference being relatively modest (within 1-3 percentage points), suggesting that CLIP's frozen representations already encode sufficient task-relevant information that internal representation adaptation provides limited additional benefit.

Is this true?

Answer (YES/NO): NO